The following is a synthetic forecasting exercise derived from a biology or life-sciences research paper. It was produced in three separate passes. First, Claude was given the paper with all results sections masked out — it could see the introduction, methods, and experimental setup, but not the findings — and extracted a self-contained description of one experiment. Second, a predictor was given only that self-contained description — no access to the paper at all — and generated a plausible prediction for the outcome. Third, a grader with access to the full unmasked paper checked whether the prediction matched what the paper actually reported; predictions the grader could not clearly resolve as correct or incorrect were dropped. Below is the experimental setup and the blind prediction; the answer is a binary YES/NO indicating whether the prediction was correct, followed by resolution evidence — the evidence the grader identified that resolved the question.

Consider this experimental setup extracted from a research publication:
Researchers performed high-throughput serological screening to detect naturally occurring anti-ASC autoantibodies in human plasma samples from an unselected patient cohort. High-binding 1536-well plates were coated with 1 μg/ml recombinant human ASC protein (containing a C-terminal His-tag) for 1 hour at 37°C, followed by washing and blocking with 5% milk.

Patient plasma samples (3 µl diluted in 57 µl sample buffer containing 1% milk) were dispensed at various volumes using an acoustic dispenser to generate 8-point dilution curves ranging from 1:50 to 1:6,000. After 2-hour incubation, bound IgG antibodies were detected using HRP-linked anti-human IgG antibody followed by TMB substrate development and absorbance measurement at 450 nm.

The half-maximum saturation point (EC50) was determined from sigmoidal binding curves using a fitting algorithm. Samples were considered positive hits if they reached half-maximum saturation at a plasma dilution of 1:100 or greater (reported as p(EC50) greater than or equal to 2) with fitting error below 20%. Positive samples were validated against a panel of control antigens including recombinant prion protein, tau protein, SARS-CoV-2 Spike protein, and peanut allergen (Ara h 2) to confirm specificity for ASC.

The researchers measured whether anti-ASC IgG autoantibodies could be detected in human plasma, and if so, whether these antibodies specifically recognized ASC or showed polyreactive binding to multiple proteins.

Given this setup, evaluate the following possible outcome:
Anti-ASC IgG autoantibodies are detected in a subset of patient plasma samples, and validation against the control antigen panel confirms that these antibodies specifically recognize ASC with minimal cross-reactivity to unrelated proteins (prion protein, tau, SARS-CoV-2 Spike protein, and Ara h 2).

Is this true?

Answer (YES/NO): YES